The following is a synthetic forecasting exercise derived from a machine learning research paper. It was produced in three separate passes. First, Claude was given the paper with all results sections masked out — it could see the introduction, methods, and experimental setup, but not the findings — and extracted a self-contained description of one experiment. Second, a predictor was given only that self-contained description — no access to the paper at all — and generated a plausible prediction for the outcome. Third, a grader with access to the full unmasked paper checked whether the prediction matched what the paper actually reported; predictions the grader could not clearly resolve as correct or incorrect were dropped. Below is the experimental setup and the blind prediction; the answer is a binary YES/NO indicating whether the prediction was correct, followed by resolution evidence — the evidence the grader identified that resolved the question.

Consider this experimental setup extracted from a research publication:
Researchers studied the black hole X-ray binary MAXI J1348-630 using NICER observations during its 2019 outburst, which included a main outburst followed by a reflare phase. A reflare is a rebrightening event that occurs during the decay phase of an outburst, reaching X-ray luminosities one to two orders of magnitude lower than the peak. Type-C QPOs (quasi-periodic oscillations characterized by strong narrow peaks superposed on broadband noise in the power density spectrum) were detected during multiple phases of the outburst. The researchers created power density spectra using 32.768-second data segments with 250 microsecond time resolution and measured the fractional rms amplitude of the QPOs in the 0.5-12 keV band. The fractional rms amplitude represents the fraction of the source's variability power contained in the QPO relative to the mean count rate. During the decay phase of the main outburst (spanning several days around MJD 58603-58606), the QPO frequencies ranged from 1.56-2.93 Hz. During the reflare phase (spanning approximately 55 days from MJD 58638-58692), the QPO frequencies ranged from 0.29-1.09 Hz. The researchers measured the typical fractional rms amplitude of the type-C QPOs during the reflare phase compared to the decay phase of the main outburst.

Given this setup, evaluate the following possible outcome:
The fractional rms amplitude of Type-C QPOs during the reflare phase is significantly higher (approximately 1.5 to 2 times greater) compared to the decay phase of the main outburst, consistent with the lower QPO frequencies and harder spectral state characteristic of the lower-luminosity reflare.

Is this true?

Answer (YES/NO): NO